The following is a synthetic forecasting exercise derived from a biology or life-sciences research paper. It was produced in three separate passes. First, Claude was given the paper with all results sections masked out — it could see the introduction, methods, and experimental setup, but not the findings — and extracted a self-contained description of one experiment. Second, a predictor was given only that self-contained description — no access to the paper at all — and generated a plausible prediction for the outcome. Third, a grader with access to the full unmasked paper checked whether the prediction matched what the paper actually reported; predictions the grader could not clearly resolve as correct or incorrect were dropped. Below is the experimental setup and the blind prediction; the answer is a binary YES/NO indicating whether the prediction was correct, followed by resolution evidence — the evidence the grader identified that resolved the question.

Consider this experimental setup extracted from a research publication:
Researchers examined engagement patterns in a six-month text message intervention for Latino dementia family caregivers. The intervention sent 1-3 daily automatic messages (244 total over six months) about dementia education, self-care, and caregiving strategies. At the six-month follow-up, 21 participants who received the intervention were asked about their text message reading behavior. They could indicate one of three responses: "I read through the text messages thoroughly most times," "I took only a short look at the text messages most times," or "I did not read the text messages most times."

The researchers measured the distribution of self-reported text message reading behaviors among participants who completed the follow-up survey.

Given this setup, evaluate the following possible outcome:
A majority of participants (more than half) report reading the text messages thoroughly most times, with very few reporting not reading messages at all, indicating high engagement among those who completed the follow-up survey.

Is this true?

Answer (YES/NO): YES